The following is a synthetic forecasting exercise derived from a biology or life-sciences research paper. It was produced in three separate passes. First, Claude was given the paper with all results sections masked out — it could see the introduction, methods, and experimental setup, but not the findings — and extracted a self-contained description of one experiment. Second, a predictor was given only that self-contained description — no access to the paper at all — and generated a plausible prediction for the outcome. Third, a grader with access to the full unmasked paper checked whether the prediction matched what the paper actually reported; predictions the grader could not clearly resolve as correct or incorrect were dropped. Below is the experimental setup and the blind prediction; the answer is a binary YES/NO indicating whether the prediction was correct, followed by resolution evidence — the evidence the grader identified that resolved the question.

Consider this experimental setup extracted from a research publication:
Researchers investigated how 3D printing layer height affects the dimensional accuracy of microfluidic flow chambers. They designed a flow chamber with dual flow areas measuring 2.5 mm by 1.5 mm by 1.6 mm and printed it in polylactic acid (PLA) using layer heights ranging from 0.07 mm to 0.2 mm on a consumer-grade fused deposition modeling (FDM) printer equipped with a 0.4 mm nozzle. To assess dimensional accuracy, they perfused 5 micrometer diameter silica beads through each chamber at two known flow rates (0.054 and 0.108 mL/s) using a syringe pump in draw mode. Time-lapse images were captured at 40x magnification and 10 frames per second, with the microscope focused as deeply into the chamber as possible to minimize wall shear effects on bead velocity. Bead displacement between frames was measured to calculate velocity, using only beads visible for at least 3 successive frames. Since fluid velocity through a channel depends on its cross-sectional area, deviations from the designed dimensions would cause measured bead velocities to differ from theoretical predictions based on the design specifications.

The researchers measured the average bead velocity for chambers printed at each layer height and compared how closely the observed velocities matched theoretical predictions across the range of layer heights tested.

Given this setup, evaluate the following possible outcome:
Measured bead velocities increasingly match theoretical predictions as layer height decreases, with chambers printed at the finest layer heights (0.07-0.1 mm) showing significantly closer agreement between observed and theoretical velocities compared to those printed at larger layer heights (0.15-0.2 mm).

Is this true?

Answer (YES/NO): YES